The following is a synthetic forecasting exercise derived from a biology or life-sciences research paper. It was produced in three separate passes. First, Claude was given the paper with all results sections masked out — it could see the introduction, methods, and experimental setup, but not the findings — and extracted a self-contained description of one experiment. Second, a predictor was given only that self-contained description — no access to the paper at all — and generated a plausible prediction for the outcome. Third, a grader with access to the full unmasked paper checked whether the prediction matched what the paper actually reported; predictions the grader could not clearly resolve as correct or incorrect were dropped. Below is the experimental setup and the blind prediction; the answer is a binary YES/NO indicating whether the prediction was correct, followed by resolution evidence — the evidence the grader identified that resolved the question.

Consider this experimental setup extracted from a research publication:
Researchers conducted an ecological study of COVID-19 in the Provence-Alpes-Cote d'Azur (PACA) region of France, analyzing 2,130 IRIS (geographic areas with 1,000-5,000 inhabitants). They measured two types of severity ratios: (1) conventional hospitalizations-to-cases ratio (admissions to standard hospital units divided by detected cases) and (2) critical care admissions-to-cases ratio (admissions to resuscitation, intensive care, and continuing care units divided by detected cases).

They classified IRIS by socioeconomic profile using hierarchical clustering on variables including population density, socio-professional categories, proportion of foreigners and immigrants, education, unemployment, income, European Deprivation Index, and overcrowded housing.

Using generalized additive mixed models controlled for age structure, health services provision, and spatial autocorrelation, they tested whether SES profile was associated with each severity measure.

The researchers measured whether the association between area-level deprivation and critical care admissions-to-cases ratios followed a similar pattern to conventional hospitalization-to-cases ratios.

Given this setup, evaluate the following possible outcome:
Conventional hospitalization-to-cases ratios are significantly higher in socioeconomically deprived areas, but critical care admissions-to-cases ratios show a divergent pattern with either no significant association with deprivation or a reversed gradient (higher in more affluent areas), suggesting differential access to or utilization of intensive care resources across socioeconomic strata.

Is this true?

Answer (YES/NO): NO